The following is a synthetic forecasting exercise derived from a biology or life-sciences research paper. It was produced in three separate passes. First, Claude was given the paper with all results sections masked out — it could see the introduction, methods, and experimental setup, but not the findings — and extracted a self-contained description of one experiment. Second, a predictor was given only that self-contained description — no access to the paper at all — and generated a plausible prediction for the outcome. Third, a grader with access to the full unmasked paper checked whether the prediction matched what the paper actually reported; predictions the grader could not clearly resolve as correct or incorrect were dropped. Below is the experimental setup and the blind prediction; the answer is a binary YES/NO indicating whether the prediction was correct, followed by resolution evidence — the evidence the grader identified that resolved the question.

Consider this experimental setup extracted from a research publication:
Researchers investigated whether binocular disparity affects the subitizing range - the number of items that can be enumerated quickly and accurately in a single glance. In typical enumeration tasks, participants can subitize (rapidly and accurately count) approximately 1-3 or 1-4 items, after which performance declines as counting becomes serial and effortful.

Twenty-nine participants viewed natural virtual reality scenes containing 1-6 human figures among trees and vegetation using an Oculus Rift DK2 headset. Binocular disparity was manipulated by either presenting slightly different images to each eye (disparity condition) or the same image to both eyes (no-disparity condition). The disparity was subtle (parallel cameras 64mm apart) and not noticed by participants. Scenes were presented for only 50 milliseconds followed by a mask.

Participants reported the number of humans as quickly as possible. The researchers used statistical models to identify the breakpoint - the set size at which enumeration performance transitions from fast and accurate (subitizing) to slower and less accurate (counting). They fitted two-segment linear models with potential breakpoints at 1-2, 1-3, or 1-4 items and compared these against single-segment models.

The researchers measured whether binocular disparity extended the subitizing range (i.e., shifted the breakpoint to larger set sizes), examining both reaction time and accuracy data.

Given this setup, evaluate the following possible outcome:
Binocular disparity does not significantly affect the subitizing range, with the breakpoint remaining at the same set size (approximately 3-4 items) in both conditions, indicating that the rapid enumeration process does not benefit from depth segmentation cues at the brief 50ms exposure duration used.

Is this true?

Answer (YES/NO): NO